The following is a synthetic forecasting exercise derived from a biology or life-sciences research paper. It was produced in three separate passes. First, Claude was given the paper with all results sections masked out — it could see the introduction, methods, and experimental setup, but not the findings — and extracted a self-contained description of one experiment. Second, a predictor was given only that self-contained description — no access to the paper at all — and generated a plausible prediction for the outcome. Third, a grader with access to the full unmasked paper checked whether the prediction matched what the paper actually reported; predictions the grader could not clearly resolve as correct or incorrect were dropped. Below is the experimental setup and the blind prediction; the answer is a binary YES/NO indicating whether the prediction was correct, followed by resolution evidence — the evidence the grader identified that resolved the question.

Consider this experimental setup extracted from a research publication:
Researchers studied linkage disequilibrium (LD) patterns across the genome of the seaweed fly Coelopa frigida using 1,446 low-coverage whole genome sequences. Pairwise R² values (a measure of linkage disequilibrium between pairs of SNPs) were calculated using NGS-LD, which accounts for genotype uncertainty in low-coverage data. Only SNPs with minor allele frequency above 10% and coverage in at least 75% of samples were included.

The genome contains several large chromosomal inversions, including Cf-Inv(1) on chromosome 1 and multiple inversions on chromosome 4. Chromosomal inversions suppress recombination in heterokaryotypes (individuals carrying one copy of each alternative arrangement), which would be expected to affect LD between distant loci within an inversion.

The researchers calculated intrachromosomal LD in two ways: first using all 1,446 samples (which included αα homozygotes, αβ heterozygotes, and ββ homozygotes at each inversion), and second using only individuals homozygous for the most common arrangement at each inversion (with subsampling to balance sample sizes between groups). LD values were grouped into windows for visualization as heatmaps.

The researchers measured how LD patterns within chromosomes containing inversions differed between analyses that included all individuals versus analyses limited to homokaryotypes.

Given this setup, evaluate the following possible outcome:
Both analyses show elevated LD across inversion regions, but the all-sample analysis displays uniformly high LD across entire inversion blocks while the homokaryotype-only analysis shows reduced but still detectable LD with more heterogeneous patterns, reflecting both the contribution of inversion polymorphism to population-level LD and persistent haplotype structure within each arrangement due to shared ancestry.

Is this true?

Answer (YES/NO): NO